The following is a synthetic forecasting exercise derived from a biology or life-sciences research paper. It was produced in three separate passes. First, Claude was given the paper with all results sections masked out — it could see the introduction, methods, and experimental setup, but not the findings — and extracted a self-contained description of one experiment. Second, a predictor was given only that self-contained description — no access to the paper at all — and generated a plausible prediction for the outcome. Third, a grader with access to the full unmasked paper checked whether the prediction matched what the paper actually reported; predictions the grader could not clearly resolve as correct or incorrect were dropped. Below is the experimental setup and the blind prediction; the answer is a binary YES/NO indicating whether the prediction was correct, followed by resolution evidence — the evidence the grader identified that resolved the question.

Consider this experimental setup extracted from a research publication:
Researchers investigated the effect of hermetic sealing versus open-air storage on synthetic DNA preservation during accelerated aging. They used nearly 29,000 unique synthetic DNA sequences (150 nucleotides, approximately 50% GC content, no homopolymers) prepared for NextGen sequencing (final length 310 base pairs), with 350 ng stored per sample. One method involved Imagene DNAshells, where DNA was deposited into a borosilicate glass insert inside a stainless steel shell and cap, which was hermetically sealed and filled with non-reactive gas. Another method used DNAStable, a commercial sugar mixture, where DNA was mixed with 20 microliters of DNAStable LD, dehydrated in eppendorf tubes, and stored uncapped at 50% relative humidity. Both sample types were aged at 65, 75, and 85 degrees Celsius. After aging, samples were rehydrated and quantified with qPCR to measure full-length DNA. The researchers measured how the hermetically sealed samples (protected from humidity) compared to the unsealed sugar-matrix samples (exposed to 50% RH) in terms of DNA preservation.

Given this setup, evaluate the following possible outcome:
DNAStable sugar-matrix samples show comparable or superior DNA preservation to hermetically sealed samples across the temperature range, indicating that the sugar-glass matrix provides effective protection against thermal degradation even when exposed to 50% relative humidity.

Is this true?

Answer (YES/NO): NO